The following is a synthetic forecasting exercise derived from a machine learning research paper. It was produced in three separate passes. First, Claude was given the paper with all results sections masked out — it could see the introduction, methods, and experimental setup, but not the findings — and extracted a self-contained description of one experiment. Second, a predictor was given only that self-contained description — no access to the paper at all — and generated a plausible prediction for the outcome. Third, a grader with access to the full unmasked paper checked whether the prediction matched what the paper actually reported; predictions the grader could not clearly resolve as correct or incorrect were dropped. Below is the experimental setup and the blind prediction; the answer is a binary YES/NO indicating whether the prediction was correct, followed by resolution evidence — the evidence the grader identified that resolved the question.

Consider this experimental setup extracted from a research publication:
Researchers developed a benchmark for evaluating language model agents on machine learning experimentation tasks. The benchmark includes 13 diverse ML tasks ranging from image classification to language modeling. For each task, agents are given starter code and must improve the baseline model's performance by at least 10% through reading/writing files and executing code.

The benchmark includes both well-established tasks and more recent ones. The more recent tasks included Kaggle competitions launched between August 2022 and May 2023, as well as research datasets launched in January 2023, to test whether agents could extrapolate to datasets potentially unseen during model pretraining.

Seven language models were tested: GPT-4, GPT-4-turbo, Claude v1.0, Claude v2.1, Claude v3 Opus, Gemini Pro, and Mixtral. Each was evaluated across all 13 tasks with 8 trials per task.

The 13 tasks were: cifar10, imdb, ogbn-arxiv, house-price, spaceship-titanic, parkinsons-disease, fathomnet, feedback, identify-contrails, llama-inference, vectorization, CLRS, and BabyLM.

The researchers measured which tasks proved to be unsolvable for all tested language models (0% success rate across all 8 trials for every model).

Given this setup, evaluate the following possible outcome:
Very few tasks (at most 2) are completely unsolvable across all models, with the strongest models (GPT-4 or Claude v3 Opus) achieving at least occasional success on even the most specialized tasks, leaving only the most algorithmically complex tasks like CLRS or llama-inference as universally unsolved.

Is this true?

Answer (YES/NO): NO